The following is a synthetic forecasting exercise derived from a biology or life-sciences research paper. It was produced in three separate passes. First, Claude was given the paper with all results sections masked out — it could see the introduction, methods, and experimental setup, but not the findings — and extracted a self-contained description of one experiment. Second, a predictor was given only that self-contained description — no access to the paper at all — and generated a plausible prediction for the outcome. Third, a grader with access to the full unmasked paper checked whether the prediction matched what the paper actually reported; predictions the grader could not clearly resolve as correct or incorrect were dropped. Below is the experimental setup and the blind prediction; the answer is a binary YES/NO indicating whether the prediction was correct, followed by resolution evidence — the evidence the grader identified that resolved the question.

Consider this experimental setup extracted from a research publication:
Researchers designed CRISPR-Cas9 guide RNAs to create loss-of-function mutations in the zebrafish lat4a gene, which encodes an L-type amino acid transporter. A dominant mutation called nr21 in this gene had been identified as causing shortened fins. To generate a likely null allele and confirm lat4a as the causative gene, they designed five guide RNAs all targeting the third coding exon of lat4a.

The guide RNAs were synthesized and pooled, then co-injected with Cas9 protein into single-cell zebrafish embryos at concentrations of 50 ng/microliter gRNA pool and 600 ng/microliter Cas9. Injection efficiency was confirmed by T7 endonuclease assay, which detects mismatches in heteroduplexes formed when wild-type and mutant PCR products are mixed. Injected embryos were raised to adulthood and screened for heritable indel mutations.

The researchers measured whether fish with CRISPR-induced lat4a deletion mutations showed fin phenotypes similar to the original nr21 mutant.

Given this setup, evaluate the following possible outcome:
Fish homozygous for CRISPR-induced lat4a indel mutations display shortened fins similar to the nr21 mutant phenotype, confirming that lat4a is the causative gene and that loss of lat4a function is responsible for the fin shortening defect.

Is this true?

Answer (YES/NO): NO